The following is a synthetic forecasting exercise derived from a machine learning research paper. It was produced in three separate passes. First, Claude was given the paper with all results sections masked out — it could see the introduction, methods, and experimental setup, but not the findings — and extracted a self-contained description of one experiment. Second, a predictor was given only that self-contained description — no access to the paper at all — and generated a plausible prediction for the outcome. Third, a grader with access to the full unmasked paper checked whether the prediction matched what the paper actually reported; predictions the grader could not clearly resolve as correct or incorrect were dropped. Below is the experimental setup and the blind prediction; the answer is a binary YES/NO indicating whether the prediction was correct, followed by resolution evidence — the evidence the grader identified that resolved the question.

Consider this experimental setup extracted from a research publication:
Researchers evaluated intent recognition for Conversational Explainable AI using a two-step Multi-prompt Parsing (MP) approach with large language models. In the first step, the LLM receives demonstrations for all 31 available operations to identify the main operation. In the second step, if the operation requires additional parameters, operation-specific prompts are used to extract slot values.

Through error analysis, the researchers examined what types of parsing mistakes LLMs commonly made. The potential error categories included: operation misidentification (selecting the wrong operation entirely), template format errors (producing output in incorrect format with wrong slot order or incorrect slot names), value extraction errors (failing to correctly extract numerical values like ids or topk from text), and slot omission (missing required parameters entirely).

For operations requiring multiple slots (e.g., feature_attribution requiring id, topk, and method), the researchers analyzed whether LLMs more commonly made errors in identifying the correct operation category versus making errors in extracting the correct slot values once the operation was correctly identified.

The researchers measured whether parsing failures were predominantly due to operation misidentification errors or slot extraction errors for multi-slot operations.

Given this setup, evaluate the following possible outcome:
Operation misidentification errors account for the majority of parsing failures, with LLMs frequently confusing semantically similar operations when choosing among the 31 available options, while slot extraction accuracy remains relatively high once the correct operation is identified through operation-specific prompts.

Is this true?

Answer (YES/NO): NO